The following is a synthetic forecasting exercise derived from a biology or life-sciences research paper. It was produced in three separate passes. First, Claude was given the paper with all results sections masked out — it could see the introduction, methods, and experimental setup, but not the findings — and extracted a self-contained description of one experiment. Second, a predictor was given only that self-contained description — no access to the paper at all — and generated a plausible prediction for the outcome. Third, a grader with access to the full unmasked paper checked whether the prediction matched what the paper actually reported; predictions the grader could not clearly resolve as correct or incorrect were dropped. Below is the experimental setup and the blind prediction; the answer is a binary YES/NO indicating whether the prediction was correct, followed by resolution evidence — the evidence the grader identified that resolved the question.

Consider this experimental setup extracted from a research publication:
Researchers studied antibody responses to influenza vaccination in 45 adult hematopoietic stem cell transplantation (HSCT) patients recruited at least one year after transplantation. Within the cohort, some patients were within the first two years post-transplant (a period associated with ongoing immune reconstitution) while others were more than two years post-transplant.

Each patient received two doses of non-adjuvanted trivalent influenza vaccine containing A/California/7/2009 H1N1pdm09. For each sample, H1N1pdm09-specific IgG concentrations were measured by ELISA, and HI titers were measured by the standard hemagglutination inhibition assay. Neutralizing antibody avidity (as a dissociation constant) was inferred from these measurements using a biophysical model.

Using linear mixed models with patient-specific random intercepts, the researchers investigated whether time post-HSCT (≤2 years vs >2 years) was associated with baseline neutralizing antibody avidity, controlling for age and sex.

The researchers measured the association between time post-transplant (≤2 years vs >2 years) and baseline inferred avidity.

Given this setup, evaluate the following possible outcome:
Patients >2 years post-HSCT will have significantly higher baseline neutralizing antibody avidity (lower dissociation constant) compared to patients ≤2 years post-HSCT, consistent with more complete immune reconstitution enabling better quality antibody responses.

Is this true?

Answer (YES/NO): NO